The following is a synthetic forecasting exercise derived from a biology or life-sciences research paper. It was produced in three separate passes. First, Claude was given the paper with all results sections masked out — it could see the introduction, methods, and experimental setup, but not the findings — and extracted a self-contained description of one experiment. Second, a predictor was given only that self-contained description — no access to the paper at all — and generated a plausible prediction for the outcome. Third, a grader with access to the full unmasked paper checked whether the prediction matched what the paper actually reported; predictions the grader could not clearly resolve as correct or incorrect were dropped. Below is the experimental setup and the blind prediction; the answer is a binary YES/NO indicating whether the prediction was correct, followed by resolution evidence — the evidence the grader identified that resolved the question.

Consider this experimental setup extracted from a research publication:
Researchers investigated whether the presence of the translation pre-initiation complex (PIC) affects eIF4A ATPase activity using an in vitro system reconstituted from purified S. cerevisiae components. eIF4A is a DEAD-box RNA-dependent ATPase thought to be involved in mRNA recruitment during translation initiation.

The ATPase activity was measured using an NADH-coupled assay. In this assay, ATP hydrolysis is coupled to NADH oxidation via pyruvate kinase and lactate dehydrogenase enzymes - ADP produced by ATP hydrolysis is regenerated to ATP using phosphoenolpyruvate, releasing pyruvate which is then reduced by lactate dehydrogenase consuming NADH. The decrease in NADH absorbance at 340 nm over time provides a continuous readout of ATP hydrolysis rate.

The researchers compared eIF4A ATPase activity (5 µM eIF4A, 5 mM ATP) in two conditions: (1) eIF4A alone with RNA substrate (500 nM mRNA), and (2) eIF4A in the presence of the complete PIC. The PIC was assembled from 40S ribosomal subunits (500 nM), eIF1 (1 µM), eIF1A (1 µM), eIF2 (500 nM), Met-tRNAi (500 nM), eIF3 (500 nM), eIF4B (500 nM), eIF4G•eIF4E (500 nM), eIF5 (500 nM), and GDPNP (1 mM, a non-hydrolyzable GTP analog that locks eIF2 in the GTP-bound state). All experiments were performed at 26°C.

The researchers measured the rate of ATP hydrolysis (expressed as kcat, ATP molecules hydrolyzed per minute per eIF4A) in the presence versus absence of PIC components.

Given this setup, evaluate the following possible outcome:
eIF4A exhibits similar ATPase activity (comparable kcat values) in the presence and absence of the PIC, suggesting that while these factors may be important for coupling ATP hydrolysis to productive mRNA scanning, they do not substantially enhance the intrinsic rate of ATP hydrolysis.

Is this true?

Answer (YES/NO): NO